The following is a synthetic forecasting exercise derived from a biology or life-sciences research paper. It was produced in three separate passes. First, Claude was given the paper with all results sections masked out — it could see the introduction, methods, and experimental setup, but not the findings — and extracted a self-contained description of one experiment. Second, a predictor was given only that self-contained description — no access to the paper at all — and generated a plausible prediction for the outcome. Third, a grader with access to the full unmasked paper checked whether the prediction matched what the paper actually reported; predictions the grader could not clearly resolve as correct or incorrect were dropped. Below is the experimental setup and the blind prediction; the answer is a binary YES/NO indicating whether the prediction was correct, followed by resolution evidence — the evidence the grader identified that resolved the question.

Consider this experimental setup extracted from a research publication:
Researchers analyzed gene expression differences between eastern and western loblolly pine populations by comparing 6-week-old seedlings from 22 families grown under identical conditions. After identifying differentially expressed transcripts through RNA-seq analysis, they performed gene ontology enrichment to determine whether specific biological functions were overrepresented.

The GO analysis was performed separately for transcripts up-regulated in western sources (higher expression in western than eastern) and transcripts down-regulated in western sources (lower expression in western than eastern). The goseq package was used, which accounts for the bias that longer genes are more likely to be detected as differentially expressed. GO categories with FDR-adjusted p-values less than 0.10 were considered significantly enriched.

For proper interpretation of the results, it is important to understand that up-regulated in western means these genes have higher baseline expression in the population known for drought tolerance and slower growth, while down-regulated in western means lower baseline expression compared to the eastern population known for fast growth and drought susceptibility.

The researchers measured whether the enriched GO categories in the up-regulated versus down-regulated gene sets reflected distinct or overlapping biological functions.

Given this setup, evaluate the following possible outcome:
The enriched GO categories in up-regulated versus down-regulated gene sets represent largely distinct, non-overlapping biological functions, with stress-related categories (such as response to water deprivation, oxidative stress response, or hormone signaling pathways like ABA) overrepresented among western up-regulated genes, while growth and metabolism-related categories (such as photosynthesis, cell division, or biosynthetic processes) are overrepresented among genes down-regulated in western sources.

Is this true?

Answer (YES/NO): NO